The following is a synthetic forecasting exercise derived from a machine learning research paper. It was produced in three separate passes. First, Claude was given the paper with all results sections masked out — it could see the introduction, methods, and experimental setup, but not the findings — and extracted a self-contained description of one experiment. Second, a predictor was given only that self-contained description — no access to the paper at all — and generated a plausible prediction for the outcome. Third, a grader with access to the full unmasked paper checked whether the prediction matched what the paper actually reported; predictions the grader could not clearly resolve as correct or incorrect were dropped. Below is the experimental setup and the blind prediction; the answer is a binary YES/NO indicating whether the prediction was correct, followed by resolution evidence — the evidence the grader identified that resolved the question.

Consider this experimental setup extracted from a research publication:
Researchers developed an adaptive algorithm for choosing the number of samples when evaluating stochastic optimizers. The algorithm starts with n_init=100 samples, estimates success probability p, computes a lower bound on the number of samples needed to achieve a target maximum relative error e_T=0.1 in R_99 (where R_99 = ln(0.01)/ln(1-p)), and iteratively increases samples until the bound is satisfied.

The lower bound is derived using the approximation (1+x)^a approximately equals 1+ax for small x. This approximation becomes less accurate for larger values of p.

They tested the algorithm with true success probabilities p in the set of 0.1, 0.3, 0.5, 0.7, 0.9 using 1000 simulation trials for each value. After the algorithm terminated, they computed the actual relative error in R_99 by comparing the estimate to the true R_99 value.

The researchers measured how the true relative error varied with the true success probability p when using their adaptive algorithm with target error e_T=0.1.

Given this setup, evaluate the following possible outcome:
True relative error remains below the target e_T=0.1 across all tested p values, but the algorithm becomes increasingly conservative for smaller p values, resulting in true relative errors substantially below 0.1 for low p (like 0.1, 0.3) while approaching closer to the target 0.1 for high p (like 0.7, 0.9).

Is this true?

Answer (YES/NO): NO